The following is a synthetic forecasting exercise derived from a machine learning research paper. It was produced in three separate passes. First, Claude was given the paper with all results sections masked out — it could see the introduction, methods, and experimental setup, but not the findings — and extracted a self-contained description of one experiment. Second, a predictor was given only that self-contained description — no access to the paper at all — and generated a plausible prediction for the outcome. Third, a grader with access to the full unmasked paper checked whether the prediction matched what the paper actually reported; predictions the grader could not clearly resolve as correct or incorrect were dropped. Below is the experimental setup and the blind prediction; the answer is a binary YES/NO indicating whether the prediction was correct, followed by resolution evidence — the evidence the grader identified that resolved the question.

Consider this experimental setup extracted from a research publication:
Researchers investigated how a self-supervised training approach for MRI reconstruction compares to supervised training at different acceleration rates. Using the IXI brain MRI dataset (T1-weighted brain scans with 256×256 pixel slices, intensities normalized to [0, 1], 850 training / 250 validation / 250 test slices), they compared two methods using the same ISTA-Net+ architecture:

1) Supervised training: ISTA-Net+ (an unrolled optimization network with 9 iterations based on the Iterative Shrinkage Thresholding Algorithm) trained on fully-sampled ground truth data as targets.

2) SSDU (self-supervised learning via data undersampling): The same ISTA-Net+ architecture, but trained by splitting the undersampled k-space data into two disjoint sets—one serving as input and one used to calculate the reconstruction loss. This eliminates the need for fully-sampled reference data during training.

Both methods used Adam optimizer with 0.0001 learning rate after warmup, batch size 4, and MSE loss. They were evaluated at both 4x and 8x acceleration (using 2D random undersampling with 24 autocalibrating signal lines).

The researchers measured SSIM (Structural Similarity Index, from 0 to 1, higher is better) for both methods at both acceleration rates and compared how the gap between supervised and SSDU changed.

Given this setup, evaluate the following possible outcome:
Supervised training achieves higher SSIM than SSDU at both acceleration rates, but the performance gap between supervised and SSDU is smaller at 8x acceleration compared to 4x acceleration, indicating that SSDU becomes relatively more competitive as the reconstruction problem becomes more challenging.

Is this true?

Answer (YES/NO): YES